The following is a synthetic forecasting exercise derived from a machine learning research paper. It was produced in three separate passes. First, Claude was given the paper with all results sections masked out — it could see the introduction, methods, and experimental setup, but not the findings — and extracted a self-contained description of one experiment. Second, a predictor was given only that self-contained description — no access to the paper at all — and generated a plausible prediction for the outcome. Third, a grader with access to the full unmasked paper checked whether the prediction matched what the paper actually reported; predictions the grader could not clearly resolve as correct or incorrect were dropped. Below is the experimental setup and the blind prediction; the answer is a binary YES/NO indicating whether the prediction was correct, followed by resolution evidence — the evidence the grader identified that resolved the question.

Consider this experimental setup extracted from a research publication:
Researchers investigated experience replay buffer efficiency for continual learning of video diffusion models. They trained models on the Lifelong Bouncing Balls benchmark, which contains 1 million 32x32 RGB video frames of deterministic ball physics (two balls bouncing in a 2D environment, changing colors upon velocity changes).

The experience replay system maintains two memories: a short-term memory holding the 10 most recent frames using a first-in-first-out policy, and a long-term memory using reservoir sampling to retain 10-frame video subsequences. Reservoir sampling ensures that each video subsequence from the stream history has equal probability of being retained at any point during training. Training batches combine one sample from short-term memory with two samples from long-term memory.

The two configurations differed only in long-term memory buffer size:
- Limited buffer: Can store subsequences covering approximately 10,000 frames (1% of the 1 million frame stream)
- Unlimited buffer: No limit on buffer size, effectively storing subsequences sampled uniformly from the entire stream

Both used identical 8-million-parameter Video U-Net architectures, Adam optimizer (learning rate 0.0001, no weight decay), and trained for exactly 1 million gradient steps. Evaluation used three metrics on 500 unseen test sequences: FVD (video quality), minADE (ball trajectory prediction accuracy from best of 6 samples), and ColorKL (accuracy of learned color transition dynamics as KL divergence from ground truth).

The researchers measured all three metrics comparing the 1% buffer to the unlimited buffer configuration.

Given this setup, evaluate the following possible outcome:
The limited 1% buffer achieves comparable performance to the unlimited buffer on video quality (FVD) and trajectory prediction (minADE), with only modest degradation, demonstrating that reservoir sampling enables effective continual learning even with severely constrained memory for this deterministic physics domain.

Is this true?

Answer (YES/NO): YES